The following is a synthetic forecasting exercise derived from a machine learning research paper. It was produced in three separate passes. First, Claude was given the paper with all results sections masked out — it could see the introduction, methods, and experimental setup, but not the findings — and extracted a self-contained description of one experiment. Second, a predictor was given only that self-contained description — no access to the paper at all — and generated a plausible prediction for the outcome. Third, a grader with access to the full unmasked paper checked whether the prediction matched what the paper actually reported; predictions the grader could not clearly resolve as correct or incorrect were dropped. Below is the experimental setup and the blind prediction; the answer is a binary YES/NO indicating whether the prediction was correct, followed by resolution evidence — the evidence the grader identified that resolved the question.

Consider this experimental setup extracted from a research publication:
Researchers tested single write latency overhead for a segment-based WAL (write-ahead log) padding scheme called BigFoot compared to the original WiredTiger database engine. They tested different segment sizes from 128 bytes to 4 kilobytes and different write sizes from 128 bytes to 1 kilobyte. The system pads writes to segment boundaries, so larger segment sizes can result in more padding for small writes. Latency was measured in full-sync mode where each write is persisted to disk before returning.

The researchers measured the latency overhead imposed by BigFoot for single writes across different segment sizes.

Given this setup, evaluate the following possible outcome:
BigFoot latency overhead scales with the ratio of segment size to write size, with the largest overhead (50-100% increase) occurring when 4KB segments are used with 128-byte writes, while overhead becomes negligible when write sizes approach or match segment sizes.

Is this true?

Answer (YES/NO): NO